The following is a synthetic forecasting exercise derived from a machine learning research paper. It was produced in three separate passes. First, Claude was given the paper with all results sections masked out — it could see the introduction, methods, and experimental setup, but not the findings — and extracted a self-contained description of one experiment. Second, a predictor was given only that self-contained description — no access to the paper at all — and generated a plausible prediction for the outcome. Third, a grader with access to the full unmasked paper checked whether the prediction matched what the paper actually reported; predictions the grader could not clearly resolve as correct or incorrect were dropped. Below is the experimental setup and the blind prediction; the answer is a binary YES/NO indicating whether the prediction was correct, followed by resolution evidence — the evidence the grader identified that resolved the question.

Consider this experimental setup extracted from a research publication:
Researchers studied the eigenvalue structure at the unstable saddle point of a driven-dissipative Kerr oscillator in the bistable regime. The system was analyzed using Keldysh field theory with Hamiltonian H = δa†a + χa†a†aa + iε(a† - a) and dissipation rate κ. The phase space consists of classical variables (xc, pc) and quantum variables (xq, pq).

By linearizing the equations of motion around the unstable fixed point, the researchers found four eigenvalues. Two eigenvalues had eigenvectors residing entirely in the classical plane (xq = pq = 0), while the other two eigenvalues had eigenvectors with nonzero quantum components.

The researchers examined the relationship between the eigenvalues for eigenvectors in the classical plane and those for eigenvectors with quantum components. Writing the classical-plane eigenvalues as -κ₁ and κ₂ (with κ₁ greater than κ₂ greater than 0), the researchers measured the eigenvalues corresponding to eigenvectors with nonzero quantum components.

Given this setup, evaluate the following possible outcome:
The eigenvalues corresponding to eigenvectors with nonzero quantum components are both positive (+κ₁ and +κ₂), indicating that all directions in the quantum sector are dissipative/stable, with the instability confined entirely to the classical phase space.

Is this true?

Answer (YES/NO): NO